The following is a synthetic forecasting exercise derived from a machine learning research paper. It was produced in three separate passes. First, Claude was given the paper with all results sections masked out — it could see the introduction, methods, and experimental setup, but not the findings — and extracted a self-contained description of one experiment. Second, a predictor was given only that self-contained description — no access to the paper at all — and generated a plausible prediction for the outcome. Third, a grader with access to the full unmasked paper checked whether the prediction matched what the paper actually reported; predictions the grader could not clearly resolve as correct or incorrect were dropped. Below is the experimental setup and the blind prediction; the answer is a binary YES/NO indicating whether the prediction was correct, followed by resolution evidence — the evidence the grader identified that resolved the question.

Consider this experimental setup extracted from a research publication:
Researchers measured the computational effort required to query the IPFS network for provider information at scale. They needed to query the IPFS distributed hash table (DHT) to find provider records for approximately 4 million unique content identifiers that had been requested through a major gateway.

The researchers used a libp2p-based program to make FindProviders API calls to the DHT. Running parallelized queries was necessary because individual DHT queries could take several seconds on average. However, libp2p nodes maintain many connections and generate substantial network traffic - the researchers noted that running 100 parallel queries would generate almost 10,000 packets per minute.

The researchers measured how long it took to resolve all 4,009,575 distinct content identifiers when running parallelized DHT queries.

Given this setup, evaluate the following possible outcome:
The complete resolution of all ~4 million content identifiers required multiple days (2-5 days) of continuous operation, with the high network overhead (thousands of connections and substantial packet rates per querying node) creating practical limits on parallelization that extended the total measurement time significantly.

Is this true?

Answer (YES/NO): NO